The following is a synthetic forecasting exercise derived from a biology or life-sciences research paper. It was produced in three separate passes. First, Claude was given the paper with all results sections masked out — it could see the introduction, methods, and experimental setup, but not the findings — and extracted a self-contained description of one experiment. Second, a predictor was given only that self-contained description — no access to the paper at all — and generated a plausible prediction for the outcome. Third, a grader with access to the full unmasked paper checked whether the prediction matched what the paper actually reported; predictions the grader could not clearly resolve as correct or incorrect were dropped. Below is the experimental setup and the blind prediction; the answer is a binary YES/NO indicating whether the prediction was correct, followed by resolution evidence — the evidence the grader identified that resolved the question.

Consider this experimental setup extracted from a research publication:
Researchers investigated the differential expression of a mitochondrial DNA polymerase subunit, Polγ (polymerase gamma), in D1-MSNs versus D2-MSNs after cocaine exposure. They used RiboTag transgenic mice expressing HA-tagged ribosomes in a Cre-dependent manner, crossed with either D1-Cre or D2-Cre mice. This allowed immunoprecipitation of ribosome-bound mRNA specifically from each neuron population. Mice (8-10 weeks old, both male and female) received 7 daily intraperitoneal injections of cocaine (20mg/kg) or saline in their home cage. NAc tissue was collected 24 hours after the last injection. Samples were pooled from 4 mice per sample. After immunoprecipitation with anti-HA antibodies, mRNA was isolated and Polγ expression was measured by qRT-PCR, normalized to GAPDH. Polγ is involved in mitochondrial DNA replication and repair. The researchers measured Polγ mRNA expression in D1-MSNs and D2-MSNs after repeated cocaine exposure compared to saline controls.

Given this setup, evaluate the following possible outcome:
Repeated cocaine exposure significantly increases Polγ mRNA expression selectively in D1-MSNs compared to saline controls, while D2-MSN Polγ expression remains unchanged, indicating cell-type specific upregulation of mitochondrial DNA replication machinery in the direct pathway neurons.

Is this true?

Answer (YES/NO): NO